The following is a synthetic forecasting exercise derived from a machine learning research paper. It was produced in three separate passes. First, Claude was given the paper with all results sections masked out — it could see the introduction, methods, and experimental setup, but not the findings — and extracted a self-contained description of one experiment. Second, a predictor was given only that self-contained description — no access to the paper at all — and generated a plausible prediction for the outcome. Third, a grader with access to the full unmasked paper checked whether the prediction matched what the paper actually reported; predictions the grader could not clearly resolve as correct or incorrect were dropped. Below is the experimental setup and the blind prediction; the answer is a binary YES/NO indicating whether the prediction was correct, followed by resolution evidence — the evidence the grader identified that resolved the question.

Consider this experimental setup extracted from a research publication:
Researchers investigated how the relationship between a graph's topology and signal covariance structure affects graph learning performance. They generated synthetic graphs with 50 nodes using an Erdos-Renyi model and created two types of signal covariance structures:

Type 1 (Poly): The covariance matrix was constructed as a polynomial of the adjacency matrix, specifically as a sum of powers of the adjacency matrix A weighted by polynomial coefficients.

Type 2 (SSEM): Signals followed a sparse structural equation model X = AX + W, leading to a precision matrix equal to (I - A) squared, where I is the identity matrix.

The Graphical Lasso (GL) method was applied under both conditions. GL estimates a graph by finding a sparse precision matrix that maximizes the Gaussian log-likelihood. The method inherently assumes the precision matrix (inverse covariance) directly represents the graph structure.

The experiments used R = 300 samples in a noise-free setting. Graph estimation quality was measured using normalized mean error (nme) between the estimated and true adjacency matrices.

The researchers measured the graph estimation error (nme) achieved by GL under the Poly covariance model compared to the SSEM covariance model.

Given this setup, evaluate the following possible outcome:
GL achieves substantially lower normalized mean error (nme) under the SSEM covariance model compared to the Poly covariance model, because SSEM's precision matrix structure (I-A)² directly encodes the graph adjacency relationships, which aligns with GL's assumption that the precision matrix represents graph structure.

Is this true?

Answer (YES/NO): YES